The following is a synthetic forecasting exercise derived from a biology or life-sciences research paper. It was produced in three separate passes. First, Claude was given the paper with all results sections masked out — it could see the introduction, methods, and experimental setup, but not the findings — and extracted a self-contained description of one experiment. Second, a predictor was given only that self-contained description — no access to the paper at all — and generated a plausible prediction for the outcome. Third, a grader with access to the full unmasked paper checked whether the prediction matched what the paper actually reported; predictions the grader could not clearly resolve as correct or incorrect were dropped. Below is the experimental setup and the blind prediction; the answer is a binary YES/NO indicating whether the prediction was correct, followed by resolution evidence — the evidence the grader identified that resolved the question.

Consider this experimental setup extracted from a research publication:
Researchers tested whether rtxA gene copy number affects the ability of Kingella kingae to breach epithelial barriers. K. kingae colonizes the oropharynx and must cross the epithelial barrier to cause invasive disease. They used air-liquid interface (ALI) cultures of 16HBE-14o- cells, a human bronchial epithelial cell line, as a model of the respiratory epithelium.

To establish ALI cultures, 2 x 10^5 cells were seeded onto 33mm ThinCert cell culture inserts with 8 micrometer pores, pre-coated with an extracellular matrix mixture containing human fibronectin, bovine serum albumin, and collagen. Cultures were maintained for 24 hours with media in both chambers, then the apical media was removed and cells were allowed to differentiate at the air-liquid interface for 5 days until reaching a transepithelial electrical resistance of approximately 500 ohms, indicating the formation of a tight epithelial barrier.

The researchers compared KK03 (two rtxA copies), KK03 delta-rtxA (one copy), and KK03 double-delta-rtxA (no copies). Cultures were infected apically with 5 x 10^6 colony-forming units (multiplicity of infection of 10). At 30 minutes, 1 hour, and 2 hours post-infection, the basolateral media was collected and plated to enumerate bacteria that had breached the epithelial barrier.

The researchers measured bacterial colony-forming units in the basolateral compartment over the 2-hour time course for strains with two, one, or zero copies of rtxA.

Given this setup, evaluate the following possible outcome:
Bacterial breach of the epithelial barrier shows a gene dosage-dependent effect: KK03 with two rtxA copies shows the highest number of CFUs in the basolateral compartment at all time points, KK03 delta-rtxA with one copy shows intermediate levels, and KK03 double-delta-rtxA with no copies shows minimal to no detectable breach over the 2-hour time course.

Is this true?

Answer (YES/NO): YES